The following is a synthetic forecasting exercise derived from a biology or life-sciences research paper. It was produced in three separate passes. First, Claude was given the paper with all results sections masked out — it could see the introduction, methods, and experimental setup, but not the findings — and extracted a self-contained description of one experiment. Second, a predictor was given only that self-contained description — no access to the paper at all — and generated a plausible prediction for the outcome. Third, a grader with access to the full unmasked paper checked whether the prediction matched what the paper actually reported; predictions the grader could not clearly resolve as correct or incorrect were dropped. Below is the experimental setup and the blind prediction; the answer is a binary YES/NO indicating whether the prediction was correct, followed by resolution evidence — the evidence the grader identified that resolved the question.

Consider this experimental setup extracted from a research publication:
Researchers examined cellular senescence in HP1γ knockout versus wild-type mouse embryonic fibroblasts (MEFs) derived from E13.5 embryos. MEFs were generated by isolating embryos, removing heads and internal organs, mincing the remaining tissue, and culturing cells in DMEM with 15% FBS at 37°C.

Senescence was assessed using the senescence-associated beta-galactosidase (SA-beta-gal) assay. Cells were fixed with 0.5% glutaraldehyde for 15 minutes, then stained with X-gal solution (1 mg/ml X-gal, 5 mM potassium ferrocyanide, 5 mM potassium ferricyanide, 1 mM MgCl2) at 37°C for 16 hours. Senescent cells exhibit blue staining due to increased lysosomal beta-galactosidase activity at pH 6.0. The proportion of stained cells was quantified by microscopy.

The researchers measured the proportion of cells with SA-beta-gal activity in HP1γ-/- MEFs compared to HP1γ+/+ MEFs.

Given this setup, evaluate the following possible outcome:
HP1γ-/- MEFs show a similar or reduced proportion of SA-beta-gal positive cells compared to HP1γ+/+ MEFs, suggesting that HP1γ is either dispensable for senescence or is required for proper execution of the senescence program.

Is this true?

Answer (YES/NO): NO